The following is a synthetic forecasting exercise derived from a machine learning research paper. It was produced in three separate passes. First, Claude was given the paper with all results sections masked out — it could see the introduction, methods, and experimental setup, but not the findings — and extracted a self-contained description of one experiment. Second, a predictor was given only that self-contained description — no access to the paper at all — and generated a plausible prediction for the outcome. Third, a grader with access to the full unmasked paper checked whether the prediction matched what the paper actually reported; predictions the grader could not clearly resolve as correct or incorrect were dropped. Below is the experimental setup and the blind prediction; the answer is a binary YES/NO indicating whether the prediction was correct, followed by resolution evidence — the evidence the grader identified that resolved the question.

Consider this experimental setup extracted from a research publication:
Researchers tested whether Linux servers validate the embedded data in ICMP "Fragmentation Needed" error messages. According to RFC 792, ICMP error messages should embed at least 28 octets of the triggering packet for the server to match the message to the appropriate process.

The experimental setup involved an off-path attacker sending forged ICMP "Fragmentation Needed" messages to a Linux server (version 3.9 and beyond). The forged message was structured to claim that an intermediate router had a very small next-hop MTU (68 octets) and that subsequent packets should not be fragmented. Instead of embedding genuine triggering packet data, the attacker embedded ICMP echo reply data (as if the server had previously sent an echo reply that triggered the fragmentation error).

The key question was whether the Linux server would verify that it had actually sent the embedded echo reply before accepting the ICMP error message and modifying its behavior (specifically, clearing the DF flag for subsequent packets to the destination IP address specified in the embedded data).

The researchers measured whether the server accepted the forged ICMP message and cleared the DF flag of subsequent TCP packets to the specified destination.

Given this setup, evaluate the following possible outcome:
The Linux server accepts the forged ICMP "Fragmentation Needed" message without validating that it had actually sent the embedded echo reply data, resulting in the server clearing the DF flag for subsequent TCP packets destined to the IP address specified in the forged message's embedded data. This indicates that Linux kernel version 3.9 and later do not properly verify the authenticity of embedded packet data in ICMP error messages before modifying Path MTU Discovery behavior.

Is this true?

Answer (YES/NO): YES